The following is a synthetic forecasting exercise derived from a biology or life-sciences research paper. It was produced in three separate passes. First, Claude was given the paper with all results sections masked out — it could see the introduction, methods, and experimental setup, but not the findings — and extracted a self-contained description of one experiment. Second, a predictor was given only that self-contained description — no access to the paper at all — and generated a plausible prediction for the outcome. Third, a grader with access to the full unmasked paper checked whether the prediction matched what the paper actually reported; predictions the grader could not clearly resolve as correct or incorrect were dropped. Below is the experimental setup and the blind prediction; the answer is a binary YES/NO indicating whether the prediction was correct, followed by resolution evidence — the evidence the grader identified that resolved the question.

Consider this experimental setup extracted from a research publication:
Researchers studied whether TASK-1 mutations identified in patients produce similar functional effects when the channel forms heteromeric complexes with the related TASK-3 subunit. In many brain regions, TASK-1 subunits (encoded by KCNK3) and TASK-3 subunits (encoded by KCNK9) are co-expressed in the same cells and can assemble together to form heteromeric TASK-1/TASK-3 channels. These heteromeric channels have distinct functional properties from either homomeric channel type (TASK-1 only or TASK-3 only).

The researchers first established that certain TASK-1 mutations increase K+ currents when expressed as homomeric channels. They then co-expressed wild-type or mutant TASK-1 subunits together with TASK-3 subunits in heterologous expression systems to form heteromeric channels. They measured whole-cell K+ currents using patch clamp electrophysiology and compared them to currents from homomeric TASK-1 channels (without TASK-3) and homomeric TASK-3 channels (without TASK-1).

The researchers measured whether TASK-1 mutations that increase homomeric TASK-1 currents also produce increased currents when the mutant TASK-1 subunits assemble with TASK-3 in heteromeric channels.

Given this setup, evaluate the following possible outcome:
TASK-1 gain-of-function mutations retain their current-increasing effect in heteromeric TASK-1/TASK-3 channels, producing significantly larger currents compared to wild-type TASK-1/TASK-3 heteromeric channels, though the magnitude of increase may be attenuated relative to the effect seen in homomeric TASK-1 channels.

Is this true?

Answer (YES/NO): YES